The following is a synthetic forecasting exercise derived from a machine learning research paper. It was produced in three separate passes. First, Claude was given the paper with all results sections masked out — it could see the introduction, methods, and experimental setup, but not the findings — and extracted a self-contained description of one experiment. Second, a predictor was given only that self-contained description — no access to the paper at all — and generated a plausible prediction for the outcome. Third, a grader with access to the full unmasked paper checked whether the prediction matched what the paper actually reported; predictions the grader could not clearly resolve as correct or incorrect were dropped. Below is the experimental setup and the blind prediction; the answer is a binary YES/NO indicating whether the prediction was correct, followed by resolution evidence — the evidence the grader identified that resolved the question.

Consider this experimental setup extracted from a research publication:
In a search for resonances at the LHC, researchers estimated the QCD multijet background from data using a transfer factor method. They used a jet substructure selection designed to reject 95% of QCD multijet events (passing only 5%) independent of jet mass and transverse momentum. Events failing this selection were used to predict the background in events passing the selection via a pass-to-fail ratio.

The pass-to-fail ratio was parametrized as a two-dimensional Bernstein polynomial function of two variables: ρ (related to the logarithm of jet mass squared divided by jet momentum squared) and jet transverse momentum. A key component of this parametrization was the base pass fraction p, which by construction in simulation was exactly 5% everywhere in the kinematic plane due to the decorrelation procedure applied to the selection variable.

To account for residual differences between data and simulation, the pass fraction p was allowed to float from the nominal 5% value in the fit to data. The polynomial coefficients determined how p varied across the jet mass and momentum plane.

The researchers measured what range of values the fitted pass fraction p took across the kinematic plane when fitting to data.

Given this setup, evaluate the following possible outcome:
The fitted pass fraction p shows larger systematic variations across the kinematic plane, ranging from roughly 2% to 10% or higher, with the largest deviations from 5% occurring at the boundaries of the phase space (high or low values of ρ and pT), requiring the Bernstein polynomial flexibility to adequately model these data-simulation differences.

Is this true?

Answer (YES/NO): NO